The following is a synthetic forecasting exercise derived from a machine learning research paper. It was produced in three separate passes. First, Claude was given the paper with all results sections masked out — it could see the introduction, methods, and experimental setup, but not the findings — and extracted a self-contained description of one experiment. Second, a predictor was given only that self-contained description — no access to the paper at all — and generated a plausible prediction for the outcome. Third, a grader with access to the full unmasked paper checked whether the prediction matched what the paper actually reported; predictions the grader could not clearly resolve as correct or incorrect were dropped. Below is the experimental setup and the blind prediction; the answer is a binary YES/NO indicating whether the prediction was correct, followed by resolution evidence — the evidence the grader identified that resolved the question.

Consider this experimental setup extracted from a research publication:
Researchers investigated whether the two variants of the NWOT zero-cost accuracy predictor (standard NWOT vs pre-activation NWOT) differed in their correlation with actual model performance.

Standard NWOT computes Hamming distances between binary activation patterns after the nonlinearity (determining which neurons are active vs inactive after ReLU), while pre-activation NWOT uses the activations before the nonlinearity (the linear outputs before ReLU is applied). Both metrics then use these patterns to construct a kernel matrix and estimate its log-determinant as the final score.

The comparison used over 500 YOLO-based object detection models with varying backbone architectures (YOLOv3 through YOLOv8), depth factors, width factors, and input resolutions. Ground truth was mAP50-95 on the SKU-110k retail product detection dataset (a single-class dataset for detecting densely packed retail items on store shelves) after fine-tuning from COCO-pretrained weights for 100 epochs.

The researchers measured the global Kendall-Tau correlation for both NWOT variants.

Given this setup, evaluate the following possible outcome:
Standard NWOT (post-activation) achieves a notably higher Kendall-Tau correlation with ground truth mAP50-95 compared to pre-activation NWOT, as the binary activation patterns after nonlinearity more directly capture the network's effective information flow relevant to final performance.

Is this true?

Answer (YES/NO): NO